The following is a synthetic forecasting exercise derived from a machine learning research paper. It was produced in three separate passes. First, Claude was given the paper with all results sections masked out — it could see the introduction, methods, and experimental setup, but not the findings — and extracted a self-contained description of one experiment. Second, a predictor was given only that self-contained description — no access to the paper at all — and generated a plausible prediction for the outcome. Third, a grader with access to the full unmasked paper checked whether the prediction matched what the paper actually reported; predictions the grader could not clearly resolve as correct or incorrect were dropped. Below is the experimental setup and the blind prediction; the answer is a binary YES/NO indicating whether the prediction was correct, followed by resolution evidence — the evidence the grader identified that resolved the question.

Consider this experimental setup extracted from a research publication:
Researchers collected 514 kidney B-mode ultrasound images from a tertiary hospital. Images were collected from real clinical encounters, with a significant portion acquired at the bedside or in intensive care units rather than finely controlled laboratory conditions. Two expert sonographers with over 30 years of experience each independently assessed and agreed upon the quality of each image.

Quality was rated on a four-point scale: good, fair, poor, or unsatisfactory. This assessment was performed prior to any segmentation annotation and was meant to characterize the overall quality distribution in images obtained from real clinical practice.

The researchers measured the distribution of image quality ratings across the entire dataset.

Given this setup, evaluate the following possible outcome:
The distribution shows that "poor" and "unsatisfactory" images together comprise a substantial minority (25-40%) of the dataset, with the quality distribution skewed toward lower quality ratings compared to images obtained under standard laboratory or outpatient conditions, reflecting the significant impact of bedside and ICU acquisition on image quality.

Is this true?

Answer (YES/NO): NO